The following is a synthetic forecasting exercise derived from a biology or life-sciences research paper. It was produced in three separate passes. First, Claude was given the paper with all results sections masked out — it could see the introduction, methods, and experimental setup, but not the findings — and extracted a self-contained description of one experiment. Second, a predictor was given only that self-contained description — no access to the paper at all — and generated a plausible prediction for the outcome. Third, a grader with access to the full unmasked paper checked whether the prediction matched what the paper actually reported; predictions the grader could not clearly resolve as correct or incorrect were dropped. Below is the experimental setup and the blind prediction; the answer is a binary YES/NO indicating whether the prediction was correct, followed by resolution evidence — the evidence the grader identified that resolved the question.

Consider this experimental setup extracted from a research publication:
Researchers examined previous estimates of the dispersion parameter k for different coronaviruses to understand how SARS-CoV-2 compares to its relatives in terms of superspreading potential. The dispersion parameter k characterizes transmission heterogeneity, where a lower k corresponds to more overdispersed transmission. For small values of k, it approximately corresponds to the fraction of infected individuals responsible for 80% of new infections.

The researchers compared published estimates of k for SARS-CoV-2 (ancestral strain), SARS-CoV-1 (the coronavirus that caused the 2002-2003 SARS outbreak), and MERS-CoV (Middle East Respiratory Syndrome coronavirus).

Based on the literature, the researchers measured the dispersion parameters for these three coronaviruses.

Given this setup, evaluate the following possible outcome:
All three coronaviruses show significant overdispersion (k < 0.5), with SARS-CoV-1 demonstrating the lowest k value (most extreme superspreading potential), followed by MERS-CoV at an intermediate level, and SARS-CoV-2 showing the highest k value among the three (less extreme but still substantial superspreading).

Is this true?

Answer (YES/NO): NO